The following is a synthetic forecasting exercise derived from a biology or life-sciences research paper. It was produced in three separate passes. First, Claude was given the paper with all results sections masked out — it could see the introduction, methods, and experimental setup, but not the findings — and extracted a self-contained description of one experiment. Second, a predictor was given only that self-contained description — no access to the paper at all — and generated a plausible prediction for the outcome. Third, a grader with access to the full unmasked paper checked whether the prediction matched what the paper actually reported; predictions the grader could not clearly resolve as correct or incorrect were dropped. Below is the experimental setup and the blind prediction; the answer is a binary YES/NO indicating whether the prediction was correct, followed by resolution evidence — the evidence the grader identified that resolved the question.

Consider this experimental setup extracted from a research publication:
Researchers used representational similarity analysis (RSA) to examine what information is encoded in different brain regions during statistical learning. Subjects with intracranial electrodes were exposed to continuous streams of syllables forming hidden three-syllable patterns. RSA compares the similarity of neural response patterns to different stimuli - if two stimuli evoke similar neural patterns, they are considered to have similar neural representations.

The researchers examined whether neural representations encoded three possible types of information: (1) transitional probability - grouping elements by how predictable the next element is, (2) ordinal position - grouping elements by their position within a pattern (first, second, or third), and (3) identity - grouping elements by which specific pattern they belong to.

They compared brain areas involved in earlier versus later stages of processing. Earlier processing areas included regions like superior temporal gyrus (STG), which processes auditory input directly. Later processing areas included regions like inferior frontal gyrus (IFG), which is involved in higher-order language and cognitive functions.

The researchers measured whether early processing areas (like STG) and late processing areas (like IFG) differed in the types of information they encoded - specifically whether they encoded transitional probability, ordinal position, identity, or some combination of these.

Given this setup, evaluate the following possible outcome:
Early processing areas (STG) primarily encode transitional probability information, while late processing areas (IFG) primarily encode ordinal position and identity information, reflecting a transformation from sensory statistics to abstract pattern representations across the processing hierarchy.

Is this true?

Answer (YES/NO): YES